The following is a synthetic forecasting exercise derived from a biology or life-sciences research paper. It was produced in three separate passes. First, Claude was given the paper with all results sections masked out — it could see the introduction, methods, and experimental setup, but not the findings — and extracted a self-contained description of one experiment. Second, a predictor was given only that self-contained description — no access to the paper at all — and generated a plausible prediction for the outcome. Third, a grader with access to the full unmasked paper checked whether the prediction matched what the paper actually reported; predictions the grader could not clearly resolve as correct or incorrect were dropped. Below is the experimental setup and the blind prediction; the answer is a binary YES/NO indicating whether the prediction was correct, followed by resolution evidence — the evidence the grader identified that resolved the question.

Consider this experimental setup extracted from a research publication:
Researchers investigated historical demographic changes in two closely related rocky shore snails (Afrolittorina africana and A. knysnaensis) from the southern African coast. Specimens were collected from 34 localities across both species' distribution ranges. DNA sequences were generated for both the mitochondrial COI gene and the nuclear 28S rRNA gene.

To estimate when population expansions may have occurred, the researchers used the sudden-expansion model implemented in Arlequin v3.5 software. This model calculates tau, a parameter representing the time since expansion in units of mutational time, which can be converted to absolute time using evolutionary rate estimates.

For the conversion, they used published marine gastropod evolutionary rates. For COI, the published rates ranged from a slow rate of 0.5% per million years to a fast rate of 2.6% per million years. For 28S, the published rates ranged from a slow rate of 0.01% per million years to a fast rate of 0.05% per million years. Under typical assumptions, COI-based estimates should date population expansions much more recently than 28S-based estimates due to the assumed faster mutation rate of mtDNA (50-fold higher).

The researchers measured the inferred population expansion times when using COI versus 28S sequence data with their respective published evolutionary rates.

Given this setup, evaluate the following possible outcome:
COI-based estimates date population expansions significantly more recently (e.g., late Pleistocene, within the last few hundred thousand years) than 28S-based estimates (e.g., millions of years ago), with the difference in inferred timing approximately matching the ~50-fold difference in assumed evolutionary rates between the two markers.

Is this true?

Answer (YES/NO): NO